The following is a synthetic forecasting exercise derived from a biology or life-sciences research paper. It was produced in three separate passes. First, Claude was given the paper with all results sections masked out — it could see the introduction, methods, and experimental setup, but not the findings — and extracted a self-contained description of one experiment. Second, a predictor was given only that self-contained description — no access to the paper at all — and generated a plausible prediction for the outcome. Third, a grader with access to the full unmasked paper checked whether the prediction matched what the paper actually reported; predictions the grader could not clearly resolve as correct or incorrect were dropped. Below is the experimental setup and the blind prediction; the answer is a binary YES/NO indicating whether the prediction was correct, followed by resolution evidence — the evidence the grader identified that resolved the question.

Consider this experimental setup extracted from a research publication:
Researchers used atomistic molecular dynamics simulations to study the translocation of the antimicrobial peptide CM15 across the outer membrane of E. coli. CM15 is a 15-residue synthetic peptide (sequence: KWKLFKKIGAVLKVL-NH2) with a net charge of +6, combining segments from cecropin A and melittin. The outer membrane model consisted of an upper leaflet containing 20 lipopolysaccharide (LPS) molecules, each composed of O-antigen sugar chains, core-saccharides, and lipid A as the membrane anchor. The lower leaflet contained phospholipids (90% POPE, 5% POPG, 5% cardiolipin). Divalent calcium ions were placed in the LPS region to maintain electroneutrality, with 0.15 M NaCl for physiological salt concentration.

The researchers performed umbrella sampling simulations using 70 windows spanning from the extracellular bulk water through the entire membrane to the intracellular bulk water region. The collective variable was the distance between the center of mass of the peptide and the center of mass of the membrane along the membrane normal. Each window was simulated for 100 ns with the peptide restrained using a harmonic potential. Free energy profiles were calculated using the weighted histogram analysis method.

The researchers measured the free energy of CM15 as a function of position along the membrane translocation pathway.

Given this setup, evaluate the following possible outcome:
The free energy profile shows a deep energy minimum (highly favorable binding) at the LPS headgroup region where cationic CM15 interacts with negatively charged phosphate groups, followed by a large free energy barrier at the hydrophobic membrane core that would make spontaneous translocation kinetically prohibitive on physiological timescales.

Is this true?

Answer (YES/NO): NO